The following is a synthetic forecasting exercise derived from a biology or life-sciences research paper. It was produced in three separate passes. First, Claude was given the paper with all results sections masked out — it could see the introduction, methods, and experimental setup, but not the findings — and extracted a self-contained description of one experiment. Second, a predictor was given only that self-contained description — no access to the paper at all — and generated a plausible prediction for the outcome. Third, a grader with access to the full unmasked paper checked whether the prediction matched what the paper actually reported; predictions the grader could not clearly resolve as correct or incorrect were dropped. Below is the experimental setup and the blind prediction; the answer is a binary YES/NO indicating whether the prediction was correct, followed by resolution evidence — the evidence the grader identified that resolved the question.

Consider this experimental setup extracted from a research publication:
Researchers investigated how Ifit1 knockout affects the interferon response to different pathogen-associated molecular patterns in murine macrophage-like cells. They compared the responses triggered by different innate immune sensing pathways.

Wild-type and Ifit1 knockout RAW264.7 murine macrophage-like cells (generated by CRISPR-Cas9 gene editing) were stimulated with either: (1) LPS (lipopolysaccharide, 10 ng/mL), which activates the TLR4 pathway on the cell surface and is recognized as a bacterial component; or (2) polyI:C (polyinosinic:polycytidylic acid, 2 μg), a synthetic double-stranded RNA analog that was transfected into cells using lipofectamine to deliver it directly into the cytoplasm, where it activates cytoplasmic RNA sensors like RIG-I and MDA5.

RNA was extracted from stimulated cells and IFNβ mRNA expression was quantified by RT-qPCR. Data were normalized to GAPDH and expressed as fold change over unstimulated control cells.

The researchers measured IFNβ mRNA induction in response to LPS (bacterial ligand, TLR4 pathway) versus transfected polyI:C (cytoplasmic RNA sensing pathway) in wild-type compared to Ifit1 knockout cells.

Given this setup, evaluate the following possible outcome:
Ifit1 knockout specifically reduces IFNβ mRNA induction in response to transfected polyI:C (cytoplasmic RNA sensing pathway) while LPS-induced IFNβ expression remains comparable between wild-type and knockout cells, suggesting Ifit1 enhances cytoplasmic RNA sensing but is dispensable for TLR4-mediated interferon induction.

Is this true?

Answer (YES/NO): YES